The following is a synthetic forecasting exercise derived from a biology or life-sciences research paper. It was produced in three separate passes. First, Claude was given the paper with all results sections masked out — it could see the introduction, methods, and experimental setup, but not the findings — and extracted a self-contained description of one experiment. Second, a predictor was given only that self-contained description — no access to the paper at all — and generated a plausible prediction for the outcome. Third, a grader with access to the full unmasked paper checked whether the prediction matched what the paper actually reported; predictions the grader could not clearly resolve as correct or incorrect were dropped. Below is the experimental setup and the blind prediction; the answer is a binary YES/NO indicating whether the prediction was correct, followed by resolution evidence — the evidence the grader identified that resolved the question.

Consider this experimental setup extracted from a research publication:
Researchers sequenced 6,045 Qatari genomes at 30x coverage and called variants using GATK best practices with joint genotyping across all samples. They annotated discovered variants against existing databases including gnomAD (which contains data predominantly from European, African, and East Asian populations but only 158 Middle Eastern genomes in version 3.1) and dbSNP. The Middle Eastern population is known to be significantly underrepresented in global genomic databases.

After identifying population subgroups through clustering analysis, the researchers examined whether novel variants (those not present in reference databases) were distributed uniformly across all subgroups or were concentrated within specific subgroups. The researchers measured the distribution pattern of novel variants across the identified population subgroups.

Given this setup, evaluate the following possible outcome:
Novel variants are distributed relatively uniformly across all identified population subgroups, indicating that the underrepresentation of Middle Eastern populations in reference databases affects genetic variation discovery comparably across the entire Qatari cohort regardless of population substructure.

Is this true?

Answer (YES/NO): NO